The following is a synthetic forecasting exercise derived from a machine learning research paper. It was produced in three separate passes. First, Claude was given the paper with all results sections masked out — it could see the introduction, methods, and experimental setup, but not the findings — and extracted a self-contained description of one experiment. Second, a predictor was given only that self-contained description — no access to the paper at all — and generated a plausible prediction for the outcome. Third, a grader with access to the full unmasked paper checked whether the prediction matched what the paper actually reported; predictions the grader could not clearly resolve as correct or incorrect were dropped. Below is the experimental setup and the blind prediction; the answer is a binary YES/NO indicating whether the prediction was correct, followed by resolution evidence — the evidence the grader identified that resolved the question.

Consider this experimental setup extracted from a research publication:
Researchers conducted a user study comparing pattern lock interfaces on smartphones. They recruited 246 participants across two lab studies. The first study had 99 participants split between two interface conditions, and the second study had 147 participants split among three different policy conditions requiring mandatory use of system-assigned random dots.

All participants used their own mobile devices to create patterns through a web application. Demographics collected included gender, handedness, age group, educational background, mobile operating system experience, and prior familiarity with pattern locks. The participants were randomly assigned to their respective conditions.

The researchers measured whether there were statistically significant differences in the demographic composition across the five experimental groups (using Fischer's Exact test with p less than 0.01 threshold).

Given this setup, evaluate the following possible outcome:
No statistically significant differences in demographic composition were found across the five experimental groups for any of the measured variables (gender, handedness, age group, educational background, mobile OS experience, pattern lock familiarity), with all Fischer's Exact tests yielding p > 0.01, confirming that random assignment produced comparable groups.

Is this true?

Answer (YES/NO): YES